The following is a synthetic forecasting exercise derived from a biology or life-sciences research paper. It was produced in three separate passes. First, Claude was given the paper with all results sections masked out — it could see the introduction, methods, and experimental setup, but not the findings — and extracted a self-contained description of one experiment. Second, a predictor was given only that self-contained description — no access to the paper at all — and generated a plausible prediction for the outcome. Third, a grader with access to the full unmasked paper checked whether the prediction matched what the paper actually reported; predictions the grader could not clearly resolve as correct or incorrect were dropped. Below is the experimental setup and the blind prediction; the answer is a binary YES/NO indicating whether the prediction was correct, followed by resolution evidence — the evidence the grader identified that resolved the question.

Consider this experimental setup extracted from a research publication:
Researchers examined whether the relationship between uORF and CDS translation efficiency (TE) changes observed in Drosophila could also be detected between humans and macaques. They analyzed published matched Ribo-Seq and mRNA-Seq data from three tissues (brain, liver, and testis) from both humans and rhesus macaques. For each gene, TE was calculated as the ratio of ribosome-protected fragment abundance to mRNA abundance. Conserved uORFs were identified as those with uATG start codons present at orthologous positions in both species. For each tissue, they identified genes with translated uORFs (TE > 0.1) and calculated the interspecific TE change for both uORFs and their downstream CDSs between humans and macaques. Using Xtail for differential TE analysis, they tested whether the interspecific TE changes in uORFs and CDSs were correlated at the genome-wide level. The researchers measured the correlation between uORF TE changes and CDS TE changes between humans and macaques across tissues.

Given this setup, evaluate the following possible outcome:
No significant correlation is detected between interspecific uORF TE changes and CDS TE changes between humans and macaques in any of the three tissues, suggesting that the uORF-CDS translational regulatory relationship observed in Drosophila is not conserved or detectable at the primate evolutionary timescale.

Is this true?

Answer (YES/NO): NO